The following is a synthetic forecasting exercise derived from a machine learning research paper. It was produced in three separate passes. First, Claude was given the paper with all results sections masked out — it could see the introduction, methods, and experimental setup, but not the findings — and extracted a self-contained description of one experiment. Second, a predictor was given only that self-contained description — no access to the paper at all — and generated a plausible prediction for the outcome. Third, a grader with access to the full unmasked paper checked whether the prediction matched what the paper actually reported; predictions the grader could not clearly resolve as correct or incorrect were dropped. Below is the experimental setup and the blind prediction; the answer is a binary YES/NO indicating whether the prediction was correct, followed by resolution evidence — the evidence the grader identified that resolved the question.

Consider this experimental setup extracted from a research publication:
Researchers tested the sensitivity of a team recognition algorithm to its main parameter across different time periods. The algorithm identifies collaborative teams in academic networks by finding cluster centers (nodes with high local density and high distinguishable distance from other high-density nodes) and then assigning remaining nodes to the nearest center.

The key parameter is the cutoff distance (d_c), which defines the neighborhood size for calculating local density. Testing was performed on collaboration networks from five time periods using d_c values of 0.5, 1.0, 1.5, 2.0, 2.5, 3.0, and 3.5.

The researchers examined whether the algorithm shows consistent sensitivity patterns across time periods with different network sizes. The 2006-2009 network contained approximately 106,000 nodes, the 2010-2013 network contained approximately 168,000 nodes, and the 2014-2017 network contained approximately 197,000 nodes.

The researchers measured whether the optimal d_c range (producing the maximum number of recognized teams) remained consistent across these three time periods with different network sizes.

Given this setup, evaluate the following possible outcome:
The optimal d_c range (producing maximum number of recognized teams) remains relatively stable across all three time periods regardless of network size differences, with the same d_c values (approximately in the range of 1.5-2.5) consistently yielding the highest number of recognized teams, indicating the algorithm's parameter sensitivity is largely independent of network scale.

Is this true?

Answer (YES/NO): YES